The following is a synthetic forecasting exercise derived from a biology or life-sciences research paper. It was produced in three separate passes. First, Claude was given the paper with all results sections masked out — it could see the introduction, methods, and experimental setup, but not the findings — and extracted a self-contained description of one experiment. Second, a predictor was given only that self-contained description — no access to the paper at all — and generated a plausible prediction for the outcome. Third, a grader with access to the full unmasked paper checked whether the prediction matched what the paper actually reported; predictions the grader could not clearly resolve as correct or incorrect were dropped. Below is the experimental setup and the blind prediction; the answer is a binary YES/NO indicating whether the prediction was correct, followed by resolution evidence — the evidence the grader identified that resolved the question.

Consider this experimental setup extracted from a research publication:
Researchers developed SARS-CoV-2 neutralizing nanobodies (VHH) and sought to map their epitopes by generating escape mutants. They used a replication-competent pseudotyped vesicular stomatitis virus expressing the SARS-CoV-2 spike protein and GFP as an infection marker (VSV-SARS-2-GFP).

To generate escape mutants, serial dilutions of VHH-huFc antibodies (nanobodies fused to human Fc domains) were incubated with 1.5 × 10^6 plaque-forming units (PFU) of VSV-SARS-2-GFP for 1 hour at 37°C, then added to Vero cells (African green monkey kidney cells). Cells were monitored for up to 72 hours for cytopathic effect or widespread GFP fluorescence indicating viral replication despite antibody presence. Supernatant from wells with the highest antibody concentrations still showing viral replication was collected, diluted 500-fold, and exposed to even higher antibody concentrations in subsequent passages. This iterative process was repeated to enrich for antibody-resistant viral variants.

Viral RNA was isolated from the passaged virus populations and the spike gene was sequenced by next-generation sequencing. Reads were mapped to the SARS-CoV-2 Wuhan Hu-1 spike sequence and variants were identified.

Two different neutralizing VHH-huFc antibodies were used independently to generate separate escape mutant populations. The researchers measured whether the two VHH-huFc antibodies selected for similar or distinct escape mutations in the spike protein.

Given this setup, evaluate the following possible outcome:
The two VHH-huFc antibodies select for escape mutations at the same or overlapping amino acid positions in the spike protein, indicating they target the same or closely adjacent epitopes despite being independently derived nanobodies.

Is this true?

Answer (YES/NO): NO